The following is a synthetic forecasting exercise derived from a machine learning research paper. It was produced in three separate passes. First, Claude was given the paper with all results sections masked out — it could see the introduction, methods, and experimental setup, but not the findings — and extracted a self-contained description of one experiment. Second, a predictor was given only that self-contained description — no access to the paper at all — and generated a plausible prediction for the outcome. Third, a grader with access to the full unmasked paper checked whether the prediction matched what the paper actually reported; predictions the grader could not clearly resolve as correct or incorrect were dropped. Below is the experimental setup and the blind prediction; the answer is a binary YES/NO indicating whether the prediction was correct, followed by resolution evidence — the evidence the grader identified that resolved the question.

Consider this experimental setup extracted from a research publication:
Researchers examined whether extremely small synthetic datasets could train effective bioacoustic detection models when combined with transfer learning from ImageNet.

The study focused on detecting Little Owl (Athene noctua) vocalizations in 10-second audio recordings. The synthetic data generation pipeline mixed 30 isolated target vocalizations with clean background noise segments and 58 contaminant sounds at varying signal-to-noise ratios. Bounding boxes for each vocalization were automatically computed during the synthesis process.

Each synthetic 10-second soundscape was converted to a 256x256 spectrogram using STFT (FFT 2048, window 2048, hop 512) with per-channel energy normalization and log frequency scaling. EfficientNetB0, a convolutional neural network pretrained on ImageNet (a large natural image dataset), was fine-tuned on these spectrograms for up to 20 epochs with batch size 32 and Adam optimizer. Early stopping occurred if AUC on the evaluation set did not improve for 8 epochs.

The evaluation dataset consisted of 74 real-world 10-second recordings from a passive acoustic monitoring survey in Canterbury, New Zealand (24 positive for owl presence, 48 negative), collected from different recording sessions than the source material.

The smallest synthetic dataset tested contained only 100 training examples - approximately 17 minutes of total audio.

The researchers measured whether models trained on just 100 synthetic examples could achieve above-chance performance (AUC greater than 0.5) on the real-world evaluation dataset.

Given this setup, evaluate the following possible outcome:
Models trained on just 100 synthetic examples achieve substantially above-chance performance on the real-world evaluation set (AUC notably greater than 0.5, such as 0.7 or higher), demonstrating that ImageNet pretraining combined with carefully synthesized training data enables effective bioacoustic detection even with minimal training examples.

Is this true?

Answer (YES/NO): YES